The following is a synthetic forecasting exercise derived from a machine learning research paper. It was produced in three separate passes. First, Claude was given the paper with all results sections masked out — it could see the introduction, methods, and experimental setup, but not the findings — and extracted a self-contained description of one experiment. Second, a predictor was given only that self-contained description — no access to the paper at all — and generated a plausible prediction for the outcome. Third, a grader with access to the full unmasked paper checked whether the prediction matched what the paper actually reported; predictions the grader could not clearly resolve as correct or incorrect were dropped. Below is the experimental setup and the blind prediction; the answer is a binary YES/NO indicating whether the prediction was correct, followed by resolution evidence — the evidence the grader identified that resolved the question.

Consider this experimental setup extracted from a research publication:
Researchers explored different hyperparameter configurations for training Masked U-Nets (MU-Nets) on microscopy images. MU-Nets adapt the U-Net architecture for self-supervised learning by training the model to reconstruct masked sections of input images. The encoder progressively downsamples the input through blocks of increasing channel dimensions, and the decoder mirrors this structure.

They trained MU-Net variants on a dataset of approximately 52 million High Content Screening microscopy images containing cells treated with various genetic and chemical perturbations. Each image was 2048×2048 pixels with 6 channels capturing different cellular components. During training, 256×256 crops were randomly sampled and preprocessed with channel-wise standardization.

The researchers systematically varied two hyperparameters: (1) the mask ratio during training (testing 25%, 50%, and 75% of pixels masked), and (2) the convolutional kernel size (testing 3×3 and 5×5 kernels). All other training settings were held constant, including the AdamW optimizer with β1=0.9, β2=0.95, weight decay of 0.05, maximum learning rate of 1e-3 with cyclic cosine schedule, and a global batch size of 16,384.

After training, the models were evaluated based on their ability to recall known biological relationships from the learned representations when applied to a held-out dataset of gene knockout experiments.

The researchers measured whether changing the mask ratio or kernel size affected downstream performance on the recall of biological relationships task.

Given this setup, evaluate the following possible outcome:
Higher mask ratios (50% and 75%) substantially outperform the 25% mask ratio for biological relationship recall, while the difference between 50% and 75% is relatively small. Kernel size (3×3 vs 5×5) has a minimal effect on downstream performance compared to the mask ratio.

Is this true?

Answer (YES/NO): NO